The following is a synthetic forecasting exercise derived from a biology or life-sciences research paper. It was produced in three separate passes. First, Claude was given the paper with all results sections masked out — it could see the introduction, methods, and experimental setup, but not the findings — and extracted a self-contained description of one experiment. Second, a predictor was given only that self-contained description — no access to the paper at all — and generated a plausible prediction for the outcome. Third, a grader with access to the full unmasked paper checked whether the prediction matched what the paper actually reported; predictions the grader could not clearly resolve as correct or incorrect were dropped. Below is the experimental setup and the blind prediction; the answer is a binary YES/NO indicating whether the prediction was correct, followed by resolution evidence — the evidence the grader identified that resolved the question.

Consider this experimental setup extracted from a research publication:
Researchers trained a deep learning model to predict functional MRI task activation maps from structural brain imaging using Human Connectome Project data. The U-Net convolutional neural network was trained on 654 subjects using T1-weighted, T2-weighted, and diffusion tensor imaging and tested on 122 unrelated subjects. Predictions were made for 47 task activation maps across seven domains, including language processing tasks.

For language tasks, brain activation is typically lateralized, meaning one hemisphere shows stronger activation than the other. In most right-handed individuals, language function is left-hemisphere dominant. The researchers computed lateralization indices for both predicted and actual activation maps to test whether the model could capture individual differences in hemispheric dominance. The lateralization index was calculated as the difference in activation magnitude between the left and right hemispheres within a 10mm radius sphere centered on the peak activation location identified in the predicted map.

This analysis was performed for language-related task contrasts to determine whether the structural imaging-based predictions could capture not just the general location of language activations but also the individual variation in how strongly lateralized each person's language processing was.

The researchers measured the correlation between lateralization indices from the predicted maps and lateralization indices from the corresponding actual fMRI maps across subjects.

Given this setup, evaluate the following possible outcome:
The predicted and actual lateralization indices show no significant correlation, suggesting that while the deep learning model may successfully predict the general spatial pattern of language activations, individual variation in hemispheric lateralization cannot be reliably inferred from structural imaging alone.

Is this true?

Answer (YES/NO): NO